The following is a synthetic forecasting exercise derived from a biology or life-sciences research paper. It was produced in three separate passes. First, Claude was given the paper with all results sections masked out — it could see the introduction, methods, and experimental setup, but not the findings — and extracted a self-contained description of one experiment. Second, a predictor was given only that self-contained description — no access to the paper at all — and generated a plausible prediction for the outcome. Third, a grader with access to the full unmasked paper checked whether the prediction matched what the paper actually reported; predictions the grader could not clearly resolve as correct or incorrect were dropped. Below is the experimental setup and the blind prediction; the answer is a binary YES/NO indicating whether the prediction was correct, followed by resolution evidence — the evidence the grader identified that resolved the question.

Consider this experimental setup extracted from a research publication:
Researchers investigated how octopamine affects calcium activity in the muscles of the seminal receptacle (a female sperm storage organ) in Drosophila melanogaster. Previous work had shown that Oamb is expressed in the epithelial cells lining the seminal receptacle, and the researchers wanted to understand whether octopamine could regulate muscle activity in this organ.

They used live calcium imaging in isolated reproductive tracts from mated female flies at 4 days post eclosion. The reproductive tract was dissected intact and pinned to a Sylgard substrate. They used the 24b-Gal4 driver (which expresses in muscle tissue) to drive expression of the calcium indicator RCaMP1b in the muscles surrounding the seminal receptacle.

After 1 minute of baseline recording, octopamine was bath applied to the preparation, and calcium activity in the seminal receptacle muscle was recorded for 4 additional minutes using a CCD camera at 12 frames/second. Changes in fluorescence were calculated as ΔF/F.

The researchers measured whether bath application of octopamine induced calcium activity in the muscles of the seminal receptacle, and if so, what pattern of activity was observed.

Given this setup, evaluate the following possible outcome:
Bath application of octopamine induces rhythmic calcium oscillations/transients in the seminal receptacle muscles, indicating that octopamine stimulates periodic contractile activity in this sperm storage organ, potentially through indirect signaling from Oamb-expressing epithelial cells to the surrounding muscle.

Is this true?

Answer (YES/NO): NO